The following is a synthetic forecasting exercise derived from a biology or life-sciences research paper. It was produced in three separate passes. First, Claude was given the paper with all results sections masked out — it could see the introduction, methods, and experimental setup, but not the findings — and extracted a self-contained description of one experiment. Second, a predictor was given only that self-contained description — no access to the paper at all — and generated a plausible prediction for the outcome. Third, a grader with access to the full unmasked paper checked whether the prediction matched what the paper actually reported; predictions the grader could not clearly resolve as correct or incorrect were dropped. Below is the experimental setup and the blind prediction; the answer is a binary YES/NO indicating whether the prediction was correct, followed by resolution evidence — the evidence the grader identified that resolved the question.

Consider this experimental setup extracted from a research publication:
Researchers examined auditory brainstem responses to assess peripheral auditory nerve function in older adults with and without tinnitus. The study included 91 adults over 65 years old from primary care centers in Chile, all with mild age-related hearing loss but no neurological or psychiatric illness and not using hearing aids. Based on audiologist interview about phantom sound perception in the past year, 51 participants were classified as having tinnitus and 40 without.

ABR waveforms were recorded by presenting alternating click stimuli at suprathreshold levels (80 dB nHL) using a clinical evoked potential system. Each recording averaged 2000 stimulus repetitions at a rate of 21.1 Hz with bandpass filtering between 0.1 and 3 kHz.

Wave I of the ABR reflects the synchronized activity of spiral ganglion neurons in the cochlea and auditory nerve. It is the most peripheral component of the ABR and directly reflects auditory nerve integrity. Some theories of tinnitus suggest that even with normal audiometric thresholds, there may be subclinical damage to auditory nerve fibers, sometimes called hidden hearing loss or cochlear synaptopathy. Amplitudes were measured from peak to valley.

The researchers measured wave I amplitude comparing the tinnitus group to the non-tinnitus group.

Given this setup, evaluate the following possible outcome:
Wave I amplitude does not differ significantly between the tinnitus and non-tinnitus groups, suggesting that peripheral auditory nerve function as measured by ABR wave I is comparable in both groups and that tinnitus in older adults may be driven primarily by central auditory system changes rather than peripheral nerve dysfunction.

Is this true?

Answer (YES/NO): YES